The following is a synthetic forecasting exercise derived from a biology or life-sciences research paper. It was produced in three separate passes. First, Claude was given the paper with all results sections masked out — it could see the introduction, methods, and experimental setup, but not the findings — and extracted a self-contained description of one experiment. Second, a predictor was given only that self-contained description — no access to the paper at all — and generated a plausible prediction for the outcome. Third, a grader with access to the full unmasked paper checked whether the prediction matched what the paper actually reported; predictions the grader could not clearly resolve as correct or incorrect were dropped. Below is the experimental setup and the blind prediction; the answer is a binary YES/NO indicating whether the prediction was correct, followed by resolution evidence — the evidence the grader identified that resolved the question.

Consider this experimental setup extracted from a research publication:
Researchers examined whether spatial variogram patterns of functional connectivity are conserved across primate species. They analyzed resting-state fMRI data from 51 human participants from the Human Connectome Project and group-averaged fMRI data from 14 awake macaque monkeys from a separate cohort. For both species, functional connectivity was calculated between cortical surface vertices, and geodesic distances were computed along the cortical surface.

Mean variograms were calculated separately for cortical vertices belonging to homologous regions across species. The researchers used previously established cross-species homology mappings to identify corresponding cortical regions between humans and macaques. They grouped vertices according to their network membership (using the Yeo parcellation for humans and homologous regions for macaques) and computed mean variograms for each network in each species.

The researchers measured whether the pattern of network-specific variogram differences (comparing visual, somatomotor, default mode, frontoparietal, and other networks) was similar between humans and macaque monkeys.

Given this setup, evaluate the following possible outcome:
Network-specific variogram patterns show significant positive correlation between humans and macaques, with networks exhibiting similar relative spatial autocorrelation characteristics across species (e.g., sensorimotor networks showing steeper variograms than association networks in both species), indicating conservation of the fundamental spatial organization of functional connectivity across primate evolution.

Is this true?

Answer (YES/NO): NO